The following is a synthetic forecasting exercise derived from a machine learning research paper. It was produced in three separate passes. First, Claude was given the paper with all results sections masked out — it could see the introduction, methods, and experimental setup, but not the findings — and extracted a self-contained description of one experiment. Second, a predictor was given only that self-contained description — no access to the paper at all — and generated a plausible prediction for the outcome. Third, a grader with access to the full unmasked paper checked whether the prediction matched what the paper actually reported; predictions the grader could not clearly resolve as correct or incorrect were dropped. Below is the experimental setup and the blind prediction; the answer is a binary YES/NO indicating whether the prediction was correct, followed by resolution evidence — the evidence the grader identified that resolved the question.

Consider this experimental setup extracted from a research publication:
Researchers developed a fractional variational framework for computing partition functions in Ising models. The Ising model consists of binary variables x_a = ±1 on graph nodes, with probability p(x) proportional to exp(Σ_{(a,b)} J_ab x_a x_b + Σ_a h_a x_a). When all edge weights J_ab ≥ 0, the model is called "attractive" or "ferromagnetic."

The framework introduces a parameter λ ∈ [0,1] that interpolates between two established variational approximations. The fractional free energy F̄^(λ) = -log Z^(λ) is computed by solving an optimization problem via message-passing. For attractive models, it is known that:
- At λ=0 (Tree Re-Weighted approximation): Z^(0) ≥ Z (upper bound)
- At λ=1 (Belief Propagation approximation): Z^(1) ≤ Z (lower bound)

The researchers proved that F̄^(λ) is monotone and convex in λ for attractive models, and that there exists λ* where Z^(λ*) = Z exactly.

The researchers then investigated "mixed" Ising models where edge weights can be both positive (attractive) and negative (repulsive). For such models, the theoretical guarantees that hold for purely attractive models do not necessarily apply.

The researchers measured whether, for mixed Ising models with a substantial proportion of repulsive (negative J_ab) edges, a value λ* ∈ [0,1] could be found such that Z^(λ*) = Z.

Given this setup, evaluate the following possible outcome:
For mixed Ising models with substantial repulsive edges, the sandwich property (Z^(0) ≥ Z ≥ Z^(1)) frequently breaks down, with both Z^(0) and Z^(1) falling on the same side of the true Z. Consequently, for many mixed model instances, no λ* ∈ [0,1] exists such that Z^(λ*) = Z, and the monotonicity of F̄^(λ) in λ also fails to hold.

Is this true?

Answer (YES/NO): NO